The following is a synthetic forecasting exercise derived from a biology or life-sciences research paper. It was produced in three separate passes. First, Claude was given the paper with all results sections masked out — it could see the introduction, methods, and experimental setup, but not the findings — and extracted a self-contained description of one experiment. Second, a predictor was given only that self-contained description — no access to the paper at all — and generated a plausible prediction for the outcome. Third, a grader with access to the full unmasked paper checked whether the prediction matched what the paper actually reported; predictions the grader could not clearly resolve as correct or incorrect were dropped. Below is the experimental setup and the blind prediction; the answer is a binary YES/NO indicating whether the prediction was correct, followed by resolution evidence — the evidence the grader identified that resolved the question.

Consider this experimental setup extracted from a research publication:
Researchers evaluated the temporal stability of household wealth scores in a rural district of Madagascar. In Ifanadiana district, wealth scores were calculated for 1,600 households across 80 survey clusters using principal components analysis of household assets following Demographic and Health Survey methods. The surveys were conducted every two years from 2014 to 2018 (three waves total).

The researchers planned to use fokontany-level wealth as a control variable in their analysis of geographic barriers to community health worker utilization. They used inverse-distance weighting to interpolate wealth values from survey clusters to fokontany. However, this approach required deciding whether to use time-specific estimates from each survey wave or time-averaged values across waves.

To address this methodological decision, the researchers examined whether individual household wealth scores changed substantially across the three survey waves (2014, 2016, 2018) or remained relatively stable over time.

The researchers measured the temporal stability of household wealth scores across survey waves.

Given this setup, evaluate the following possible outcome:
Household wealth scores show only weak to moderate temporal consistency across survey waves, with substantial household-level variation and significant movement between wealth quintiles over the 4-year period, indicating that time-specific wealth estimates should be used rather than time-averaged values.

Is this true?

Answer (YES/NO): NO